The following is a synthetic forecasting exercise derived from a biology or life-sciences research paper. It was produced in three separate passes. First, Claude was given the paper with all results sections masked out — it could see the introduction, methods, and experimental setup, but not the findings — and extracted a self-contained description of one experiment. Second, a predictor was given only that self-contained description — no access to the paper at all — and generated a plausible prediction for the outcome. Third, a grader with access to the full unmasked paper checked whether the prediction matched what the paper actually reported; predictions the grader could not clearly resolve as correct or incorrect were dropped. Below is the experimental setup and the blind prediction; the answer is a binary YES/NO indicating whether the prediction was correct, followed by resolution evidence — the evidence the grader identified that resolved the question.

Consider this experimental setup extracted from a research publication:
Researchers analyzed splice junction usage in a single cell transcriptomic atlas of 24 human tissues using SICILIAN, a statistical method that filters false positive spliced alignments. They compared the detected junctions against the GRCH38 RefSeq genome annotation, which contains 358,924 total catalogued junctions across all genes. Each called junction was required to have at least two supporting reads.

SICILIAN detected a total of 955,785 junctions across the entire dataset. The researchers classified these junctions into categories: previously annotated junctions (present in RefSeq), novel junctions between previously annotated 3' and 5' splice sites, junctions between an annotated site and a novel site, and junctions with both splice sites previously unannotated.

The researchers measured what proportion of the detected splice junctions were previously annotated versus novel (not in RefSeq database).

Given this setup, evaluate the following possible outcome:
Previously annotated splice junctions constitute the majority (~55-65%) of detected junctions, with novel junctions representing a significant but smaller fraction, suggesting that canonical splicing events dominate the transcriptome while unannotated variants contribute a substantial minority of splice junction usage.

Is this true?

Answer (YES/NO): NO